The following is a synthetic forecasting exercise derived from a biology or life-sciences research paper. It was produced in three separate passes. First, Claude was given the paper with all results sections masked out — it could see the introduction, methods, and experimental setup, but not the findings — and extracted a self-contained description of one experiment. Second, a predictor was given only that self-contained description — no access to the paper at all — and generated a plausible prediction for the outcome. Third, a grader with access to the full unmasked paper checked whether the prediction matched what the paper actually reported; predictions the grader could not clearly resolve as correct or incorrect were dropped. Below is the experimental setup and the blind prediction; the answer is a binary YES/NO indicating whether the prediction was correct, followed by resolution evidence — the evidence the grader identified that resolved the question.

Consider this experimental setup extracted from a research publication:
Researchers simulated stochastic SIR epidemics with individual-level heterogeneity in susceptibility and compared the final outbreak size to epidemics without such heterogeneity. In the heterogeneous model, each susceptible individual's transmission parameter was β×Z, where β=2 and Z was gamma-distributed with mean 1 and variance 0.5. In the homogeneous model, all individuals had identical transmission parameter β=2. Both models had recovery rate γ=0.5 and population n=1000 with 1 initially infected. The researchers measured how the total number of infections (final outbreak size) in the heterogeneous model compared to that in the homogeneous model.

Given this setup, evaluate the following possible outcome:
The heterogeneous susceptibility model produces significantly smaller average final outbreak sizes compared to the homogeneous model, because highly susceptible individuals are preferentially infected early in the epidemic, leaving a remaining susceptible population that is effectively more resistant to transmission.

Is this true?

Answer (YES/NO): YES